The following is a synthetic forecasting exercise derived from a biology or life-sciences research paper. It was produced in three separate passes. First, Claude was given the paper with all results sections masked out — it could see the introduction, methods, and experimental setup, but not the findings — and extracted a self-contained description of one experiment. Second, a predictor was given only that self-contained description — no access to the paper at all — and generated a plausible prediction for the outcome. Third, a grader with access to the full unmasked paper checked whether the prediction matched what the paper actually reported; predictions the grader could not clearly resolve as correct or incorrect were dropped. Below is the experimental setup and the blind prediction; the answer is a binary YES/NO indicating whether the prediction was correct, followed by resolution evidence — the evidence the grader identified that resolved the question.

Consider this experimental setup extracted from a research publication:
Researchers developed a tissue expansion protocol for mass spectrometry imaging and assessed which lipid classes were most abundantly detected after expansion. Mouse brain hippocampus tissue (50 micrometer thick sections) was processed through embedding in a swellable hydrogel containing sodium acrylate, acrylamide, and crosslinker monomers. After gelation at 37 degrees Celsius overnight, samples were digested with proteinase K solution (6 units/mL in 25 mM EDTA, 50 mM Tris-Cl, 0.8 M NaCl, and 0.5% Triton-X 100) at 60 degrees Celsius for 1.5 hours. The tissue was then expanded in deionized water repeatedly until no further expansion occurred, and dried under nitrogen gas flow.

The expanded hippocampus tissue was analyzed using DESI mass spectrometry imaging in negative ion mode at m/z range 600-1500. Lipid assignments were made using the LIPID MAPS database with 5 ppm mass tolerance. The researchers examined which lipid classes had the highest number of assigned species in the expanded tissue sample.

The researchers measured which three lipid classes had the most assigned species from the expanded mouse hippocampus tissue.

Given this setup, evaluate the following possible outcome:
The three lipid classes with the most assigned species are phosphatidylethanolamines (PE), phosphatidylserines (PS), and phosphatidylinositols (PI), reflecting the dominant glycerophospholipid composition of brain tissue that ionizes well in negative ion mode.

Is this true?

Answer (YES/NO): NO